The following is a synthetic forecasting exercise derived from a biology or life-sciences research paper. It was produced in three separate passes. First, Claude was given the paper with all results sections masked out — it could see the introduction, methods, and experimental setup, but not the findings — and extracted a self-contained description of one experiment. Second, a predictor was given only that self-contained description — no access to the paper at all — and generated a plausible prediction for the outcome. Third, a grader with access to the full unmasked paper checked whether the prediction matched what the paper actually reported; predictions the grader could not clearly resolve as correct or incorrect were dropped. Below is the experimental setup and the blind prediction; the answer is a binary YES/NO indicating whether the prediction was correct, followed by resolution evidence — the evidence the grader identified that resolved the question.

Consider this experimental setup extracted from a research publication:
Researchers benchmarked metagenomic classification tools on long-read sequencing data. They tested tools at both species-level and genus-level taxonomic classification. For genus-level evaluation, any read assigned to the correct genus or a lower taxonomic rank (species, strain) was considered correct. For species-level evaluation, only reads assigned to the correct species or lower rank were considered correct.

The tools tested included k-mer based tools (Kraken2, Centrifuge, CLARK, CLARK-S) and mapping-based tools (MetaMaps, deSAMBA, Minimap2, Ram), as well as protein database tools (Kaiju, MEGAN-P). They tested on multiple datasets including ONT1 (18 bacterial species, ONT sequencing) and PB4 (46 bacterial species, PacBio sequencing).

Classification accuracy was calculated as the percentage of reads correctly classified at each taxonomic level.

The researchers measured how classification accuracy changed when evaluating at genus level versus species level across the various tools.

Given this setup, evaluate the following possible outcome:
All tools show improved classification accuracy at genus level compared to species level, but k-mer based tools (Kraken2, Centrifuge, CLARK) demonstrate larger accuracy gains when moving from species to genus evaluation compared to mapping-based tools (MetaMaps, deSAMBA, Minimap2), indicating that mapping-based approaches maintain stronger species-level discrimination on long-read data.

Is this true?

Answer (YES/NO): NO